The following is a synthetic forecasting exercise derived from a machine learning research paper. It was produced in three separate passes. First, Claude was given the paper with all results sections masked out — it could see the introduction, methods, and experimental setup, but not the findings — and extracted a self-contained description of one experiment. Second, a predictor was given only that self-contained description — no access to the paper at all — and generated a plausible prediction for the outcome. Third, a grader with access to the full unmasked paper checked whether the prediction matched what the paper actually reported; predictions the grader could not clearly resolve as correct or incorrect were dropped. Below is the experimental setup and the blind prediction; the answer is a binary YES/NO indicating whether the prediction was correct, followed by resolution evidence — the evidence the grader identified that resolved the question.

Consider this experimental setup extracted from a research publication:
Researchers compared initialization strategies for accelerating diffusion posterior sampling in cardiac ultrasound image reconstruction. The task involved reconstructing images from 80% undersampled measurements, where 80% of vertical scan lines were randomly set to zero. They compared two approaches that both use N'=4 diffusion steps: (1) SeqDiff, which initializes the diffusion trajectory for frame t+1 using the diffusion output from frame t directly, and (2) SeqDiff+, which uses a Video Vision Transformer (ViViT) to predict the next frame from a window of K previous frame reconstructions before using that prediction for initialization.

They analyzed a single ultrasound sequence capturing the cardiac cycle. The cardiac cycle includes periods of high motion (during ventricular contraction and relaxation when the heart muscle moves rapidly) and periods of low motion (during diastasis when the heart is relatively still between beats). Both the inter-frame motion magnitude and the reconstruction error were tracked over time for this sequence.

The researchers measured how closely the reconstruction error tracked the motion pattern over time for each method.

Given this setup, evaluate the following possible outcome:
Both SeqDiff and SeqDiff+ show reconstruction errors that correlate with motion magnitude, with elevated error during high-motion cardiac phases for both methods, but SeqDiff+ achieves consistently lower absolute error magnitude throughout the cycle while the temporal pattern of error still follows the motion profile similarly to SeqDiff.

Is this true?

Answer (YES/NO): NO